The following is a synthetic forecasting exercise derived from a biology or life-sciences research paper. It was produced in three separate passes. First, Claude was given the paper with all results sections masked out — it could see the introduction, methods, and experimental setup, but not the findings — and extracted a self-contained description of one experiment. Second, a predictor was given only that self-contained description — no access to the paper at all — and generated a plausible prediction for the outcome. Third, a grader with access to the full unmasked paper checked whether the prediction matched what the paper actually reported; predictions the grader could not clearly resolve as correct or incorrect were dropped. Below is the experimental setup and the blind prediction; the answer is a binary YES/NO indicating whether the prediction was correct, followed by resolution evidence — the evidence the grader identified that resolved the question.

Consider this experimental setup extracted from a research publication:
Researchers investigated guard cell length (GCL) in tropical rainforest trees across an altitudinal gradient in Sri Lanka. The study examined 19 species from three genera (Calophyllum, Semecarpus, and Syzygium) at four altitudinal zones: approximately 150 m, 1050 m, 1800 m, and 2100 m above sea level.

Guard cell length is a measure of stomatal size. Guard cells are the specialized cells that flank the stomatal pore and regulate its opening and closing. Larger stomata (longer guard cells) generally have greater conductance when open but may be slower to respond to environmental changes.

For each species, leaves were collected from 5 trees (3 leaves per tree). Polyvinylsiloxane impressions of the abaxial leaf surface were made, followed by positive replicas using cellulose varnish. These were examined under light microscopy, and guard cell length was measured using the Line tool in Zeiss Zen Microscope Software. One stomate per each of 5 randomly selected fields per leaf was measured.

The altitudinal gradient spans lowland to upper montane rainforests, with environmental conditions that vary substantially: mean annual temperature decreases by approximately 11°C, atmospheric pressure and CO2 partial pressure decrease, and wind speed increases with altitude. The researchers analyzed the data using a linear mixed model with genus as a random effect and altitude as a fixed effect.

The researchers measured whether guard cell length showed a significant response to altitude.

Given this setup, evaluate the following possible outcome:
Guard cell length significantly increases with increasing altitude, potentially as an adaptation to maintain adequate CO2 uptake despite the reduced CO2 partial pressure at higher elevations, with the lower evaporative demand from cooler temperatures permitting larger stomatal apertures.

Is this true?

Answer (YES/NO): NO